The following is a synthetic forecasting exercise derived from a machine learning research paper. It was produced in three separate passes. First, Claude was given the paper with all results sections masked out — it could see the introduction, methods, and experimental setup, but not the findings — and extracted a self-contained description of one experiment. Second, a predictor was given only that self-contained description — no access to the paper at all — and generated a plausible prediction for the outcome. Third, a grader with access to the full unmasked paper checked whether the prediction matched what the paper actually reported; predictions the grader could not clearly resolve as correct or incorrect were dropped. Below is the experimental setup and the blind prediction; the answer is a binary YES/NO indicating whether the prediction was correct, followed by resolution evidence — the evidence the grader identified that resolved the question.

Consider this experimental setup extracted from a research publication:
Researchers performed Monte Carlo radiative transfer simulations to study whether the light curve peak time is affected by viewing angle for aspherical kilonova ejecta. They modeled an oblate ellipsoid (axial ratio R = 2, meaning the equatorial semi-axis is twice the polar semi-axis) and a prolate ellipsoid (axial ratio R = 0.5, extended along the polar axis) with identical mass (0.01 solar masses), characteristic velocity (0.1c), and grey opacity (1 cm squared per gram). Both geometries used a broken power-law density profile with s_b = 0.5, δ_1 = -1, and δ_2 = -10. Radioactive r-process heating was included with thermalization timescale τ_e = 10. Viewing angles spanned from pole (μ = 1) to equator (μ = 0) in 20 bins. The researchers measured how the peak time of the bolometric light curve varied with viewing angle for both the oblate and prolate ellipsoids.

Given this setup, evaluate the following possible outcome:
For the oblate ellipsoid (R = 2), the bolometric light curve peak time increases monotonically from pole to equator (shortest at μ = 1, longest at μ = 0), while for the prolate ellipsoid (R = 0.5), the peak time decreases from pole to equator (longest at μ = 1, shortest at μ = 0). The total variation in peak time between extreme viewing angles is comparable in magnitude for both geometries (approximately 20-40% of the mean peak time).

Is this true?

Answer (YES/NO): NO